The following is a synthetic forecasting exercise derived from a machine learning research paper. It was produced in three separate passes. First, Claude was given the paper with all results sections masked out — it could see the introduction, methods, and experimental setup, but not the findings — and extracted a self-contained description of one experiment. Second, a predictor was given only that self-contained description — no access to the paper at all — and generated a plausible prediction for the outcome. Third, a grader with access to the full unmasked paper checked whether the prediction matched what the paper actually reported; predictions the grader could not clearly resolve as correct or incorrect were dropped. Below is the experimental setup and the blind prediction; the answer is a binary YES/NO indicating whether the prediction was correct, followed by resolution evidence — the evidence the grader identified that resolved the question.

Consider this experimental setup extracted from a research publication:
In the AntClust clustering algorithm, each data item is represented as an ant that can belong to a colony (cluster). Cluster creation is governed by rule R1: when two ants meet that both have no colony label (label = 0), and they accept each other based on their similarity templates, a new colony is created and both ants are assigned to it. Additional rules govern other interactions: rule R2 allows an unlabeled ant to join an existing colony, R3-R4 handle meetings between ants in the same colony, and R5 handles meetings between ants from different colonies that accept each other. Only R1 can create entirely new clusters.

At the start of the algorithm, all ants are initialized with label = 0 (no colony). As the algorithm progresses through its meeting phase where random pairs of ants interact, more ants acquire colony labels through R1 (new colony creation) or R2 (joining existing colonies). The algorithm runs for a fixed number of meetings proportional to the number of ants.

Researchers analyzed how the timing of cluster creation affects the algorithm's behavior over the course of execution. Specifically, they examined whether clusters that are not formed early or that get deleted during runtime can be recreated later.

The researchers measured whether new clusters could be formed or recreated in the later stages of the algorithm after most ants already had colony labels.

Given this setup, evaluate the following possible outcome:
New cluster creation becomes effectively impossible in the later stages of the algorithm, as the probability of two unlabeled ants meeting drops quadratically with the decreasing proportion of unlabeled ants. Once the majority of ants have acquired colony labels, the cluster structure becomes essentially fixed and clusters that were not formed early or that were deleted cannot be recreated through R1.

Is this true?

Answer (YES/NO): YES